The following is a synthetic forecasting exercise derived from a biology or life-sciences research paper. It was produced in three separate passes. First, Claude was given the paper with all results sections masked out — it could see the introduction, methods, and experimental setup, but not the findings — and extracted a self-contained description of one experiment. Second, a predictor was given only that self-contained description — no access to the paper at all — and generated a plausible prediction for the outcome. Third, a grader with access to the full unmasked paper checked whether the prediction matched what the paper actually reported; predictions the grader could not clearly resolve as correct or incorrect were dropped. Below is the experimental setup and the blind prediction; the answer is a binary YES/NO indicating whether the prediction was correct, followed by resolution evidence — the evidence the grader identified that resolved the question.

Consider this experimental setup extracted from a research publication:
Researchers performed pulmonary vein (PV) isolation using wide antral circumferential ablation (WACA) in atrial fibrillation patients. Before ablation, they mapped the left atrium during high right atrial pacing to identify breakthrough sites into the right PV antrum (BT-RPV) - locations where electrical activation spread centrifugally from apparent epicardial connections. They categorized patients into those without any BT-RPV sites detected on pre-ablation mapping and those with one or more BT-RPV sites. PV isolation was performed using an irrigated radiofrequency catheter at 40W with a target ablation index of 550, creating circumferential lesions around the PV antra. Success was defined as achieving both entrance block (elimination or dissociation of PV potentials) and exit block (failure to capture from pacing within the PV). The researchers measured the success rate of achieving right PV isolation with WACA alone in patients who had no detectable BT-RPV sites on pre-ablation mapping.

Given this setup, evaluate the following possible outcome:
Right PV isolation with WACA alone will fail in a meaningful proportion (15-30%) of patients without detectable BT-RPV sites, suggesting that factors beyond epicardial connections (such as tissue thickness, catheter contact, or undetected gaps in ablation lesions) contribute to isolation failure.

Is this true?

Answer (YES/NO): NO